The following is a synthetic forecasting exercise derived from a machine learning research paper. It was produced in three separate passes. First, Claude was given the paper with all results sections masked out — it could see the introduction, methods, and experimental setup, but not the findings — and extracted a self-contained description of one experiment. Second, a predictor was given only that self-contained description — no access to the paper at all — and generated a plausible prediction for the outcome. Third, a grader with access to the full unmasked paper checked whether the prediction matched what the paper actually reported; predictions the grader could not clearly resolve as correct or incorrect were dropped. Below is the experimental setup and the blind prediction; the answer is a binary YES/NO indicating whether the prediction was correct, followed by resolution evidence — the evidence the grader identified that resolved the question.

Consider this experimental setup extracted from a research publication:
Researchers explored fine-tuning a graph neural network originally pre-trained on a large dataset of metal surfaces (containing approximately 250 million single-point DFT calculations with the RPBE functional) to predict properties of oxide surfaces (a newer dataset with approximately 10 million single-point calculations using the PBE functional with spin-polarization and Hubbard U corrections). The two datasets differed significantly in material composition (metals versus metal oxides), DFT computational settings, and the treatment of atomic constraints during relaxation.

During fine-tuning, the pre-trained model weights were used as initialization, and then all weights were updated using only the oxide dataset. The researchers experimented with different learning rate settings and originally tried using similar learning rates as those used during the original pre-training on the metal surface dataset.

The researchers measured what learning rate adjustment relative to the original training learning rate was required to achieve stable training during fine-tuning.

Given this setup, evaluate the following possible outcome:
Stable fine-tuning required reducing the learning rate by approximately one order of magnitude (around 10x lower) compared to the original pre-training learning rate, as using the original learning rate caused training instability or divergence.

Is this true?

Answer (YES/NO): YES